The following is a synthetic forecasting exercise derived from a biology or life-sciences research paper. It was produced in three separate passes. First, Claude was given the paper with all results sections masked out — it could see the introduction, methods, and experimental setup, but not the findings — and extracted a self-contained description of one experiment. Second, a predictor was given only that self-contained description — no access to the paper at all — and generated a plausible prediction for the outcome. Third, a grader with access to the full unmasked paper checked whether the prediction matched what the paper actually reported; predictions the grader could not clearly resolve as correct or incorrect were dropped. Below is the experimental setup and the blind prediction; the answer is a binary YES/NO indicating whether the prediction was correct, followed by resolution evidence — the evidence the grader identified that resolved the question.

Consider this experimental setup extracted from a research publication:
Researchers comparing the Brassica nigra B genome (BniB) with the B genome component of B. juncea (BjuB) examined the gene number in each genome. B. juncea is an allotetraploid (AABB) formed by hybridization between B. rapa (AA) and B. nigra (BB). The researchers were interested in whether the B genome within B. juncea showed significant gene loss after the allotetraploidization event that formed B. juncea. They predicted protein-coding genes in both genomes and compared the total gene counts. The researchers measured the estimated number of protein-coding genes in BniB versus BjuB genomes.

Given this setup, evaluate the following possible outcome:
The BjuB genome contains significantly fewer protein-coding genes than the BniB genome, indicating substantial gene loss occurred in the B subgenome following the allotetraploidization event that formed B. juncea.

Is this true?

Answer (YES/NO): NO